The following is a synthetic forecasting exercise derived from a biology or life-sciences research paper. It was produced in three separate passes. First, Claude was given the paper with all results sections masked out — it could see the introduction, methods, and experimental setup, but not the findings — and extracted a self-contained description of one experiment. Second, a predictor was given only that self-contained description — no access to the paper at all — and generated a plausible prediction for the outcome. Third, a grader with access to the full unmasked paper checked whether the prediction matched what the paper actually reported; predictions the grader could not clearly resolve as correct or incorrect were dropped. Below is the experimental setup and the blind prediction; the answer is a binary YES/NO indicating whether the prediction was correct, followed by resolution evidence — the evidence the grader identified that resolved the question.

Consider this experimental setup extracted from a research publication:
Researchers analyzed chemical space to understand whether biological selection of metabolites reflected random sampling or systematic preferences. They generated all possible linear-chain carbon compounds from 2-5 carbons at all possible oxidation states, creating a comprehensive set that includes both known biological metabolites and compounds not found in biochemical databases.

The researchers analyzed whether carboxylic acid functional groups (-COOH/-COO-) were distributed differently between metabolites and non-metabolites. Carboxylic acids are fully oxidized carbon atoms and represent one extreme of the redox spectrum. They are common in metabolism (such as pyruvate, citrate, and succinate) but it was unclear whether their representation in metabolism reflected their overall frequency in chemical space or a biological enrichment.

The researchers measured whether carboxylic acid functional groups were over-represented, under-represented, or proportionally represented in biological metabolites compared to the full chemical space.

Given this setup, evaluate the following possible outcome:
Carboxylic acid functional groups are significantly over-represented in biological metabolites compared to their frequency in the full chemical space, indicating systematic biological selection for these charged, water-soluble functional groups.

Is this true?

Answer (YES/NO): YES